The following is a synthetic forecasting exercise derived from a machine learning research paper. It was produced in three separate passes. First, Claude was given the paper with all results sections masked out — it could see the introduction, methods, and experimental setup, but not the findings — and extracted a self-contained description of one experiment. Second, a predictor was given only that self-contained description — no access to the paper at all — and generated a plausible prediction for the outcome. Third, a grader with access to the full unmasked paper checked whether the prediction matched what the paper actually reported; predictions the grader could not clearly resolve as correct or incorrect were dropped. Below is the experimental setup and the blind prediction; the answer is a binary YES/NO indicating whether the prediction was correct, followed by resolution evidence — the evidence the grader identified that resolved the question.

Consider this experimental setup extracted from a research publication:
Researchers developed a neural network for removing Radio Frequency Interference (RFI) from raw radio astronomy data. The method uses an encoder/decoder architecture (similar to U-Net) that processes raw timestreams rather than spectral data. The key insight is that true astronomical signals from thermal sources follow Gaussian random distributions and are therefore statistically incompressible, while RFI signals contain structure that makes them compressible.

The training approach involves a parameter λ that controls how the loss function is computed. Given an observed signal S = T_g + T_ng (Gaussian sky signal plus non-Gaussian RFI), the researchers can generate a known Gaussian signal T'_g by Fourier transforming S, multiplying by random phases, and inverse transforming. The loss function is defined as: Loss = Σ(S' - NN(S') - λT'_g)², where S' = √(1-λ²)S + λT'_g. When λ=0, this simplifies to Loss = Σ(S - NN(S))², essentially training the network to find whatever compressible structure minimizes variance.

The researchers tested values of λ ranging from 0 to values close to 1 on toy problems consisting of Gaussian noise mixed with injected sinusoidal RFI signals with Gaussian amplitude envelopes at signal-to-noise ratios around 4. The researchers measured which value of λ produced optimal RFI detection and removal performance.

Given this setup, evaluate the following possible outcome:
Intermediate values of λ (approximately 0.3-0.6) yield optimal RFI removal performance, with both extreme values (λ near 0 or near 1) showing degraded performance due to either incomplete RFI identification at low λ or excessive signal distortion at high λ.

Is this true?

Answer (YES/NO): NO